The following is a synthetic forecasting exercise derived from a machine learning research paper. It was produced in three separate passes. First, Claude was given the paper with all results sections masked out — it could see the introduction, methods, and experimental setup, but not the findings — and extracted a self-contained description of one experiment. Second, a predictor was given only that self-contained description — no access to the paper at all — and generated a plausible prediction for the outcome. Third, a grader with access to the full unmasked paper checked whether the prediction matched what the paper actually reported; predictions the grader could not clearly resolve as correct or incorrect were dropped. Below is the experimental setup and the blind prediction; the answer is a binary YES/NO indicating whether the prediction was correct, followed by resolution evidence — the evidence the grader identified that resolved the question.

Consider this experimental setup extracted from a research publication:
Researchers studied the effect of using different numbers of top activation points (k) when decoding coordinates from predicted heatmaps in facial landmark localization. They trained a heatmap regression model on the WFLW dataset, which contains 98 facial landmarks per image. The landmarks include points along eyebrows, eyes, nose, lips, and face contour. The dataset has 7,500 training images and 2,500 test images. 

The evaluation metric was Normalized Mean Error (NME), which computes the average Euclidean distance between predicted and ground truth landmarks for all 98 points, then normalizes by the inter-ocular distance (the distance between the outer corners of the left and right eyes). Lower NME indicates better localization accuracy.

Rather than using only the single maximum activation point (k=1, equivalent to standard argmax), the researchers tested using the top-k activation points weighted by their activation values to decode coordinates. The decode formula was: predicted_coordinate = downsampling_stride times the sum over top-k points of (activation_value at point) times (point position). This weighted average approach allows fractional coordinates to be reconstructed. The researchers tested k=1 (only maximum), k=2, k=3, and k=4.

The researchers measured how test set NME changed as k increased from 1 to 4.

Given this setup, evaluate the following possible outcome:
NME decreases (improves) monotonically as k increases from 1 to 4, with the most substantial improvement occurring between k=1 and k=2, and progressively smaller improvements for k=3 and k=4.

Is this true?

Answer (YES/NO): YES